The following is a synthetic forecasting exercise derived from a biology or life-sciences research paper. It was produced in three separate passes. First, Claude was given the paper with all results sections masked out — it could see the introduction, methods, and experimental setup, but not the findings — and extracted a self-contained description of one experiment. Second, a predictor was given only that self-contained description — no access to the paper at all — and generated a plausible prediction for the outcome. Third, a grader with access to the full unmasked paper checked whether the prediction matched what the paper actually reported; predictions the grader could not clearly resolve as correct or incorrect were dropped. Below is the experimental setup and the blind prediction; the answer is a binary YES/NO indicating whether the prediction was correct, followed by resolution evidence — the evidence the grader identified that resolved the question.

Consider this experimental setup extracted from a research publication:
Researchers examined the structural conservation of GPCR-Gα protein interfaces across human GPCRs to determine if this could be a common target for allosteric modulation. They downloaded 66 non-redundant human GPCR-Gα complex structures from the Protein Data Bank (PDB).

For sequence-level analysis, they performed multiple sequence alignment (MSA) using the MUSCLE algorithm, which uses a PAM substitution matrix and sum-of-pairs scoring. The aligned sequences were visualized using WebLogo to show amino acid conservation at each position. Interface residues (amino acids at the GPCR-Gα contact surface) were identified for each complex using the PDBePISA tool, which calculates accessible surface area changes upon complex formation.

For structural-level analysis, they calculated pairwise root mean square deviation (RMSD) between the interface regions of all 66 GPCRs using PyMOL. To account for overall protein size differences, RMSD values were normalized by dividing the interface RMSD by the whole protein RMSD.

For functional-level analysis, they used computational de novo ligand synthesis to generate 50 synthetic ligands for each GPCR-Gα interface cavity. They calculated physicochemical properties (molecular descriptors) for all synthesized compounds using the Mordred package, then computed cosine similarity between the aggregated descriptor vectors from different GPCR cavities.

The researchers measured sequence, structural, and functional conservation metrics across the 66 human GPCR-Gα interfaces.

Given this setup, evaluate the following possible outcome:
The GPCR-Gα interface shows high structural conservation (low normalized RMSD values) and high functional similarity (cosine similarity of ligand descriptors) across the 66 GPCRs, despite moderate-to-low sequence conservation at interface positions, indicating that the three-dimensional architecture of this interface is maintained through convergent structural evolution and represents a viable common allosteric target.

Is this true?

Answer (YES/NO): NO